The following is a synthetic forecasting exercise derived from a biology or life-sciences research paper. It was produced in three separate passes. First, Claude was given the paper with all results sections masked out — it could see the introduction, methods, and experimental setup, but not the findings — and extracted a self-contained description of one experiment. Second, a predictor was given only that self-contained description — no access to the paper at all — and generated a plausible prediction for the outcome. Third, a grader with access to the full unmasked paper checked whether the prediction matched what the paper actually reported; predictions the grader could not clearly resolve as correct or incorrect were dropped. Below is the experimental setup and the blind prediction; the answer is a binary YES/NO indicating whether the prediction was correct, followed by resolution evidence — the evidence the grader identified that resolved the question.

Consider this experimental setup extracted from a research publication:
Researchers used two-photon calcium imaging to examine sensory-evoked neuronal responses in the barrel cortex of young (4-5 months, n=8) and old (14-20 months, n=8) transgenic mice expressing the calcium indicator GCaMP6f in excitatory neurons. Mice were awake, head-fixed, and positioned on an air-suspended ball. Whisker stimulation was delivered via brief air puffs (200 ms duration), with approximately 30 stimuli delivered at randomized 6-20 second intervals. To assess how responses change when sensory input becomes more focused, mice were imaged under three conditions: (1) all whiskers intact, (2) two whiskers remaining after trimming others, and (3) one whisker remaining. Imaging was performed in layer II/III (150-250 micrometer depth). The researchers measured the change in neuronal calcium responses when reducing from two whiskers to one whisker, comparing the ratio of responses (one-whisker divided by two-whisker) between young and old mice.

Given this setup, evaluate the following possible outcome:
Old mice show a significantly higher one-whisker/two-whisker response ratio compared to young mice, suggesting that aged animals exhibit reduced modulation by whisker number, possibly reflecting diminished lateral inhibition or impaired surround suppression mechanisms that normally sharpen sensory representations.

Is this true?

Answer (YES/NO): YES